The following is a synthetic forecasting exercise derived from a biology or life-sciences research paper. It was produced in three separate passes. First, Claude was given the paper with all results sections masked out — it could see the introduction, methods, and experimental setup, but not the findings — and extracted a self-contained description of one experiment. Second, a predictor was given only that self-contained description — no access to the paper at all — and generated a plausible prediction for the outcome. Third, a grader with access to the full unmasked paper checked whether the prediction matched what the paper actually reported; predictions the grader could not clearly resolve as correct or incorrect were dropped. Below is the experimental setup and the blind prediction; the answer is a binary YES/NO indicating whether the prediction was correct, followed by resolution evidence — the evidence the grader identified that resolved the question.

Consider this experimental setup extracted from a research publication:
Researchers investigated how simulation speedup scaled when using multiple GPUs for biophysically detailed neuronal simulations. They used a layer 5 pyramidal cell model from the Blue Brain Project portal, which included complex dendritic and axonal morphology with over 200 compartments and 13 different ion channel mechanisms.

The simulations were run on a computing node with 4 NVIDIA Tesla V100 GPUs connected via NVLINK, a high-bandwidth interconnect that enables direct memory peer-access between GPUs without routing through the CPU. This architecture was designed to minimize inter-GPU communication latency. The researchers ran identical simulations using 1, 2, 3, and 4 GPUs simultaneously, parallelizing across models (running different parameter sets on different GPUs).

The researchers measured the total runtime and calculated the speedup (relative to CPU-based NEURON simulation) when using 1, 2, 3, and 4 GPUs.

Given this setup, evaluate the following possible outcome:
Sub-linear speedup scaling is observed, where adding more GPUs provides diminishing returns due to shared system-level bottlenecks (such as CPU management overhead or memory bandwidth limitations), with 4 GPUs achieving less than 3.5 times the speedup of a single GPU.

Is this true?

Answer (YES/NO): NO